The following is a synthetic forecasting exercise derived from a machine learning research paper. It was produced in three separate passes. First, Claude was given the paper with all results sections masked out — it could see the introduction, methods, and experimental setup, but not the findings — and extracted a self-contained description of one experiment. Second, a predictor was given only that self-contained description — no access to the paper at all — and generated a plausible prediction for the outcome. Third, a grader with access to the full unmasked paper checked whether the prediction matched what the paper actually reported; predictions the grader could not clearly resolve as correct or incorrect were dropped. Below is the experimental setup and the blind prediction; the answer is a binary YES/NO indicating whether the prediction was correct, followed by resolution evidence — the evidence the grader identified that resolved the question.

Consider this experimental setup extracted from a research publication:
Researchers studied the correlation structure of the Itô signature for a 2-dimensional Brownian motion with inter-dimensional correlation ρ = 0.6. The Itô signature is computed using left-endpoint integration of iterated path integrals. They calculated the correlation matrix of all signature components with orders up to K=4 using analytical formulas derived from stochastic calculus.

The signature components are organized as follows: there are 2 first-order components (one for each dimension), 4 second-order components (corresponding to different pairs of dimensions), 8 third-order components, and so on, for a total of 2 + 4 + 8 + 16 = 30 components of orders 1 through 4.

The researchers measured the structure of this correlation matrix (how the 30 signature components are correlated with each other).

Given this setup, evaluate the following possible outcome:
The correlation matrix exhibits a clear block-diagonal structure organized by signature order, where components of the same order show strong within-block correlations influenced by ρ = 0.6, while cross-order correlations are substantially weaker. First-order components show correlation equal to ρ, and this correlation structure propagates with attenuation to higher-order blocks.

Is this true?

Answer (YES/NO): NO